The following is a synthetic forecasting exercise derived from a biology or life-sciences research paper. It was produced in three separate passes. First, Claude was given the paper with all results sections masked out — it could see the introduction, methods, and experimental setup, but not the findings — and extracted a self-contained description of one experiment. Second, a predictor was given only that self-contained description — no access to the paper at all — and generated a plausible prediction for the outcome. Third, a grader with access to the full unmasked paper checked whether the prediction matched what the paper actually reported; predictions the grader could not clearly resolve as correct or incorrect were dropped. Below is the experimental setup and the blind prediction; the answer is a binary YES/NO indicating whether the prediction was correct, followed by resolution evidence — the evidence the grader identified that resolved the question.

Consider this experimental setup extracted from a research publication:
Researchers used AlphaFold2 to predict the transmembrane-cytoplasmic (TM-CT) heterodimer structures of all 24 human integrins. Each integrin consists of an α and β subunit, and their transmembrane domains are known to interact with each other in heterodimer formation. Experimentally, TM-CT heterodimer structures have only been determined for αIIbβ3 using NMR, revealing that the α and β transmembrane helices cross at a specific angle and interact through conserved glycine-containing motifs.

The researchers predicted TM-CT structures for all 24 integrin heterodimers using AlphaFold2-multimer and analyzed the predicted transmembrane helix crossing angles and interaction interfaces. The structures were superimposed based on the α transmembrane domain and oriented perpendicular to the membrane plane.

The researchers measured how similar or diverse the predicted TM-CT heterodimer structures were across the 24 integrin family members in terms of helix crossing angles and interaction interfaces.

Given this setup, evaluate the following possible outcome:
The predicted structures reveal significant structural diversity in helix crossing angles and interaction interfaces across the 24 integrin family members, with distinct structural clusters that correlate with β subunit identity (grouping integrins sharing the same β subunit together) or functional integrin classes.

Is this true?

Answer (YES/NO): NO